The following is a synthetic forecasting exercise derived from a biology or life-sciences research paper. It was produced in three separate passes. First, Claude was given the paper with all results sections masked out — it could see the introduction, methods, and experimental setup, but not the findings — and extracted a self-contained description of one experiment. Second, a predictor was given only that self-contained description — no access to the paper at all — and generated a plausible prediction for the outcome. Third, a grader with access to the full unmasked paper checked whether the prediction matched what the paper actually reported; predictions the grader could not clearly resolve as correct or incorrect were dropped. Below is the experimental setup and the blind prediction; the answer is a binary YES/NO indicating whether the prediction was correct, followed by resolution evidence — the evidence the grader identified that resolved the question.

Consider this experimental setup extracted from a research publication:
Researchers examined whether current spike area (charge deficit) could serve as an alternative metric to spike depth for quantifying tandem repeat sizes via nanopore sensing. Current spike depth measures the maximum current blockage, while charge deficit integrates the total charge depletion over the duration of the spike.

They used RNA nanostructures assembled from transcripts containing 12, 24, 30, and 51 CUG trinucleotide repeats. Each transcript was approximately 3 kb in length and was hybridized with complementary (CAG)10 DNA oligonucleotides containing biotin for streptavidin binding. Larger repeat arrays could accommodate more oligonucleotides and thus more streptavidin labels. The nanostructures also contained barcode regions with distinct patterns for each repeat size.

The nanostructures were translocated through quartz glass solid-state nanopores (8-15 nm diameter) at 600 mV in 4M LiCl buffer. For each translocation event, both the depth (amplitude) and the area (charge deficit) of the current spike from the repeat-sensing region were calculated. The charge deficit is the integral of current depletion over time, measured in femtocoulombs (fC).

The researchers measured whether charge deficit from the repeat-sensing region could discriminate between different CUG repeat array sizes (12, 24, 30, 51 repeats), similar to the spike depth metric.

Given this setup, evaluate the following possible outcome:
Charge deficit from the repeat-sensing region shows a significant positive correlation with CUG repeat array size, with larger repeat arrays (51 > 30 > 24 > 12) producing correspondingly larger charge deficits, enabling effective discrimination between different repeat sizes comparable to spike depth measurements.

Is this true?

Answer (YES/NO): YES